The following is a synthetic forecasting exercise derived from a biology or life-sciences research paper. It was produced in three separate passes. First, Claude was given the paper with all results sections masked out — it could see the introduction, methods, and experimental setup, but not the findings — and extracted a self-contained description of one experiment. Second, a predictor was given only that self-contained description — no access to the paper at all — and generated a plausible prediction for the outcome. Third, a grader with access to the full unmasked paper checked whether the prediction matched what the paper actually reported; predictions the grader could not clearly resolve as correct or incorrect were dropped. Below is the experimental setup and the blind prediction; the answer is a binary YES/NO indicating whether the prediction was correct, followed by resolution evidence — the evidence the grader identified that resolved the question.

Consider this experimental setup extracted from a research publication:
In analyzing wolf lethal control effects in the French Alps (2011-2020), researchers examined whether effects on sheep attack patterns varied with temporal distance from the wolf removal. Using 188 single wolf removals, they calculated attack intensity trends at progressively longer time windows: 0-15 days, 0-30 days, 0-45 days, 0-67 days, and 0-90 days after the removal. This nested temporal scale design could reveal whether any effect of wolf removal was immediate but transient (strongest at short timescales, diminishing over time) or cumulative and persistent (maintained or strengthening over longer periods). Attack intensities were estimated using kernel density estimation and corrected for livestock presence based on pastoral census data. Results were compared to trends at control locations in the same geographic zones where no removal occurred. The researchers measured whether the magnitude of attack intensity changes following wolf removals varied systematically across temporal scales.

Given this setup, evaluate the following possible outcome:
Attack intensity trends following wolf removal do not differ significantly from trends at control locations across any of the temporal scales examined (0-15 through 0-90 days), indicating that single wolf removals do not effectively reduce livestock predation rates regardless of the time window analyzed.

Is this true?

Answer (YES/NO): NO